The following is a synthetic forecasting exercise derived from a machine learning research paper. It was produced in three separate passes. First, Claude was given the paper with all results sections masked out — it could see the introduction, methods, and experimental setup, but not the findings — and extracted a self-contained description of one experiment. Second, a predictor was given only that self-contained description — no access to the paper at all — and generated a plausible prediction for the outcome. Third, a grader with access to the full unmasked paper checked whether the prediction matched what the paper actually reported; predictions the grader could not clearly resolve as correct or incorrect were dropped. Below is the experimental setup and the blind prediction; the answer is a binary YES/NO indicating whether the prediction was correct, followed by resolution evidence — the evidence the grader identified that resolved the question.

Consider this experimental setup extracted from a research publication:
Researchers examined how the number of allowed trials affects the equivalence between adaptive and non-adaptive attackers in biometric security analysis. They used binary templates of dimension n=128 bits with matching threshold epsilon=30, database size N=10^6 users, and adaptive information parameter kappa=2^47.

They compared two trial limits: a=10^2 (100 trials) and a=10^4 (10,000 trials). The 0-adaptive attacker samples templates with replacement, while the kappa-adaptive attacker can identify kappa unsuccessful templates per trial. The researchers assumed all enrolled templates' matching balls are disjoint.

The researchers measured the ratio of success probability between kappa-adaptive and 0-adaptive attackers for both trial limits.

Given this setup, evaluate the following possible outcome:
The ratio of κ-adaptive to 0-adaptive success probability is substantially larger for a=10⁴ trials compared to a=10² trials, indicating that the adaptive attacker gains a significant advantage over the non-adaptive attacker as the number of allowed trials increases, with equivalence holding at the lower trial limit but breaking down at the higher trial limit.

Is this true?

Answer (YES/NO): NO